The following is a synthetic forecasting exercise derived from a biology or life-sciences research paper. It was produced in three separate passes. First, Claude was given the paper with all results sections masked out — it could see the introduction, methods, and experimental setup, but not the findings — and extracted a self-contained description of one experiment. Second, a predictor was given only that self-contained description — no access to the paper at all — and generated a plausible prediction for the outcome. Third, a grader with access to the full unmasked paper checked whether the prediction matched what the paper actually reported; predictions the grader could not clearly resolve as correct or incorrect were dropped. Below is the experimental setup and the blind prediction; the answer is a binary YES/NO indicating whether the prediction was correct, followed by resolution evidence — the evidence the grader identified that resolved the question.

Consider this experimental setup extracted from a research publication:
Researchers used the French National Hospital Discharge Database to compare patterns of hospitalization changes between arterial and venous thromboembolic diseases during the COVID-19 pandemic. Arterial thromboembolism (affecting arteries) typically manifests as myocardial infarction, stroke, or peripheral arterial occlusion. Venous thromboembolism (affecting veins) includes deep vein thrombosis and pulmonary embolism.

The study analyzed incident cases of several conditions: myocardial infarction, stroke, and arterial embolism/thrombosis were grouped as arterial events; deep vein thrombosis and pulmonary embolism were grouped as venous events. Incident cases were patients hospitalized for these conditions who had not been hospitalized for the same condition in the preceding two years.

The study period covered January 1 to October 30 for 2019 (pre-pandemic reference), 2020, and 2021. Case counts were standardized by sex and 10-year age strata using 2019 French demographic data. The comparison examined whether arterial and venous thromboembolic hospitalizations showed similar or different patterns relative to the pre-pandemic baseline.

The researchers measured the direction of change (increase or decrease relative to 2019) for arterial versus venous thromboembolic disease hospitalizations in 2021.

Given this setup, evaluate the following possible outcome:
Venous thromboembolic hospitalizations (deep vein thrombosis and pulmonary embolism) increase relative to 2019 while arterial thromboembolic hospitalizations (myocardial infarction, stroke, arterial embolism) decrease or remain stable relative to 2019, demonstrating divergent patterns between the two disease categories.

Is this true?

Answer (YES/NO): NO